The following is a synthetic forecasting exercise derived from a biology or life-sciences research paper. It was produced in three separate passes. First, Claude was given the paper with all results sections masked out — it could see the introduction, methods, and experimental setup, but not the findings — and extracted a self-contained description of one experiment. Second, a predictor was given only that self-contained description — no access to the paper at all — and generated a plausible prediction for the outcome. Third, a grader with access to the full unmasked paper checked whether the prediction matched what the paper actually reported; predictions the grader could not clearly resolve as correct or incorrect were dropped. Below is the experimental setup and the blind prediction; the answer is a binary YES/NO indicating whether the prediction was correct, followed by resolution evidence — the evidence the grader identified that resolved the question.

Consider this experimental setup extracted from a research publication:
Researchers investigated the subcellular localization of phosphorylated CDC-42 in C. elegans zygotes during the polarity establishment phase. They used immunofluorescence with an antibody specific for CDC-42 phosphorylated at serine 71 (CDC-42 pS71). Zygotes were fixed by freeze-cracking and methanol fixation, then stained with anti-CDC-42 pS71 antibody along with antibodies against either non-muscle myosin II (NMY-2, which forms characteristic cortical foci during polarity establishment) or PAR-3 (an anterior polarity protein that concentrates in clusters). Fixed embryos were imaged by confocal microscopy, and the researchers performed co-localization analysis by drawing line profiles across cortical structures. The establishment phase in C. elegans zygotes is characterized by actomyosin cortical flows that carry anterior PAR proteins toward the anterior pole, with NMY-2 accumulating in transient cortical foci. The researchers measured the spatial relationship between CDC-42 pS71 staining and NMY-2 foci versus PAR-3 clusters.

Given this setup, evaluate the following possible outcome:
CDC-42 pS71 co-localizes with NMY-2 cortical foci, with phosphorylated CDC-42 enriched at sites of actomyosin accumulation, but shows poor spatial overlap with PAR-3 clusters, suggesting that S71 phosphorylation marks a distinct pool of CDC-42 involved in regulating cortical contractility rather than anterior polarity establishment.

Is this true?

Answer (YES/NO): YES